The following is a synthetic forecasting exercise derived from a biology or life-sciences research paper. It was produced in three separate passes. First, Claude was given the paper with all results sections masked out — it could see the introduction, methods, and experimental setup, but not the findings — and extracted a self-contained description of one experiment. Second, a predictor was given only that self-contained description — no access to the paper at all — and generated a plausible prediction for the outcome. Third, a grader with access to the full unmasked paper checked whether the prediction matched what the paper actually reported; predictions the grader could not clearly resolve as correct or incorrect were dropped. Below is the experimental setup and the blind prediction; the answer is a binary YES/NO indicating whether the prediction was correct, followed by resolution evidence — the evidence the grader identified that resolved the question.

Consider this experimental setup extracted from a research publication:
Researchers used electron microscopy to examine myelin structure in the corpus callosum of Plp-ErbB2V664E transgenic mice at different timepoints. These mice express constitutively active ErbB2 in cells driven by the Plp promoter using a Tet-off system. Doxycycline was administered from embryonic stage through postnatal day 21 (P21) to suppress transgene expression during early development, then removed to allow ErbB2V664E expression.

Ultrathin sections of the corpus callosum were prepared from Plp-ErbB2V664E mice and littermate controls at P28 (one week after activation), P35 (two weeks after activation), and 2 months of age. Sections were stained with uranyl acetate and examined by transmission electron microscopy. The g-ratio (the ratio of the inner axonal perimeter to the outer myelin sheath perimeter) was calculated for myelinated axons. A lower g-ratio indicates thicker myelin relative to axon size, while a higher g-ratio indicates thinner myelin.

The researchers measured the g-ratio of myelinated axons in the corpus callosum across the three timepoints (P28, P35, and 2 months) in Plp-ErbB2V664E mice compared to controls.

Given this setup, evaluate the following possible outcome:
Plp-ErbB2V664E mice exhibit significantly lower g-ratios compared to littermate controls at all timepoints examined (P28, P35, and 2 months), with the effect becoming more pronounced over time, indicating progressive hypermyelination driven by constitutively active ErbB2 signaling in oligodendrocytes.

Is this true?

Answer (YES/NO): NO